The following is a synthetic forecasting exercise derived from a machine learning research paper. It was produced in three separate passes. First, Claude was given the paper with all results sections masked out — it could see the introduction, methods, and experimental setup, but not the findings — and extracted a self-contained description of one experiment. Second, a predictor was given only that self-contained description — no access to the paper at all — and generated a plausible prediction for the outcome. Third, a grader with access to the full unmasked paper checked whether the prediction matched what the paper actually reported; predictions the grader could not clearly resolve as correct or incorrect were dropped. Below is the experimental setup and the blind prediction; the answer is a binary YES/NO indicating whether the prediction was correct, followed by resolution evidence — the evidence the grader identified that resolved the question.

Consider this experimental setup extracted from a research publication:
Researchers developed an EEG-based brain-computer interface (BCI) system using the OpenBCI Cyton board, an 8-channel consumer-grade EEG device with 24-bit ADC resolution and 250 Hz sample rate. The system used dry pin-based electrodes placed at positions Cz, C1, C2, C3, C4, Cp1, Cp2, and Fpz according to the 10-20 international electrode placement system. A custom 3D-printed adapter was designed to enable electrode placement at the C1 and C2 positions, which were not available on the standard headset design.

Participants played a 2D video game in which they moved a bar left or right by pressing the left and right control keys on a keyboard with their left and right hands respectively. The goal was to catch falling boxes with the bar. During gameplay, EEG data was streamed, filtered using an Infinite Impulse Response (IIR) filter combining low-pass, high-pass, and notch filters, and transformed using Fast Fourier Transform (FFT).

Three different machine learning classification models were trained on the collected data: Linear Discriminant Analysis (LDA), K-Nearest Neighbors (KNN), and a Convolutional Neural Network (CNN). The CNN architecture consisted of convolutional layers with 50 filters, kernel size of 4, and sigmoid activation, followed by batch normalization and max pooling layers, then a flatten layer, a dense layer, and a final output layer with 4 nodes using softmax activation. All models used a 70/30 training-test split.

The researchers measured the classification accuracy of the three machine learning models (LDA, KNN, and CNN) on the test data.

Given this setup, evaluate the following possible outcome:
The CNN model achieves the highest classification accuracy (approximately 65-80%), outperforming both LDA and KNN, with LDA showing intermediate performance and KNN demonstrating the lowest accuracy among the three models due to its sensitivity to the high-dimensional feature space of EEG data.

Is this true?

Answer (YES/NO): NO